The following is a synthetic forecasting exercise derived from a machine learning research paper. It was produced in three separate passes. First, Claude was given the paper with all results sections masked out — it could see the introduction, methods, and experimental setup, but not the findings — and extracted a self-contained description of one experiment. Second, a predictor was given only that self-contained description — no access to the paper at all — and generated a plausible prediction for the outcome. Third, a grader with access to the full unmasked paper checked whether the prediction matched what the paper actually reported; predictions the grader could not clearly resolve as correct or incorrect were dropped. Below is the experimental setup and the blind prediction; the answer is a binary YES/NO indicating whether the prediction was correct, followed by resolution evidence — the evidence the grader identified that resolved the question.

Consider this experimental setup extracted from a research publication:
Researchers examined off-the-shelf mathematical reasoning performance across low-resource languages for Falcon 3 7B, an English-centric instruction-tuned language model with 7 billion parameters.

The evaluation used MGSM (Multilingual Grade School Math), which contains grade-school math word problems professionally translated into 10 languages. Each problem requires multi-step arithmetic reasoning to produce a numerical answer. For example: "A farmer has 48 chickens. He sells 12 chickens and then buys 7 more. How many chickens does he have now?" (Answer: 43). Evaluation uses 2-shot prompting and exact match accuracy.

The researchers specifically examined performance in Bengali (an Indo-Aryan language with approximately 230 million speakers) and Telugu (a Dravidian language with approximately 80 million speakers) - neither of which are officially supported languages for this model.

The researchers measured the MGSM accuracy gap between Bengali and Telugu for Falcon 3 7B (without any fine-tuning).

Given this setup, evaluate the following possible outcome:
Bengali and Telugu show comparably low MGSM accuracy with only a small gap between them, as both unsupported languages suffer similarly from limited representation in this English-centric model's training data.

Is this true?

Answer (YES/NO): NO